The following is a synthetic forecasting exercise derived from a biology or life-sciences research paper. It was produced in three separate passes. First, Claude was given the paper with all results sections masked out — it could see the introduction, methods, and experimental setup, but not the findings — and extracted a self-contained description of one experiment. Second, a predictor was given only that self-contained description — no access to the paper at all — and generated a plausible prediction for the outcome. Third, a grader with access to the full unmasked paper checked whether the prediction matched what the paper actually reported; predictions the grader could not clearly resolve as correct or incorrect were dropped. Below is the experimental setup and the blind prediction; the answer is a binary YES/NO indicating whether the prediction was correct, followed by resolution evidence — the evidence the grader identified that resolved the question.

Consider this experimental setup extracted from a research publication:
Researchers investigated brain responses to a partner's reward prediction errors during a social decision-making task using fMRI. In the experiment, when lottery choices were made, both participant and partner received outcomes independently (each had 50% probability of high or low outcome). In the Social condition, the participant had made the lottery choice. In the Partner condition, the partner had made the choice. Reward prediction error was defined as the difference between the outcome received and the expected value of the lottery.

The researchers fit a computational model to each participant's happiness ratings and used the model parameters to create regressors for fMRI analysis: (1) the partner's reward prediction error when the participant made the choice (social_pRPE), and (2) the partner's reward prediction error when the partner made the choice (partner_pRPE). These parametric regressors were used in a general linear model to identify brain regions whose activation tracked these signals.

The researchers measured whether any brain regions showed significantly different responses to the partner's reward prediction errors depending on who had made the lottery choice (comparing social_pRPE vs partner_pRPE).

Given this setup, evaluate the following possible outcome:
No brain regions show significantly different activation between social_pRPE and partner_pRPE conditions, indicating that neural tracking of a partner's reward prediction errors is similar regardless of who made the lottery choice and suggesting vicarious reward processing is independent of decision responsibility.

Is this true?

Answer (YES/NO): NO